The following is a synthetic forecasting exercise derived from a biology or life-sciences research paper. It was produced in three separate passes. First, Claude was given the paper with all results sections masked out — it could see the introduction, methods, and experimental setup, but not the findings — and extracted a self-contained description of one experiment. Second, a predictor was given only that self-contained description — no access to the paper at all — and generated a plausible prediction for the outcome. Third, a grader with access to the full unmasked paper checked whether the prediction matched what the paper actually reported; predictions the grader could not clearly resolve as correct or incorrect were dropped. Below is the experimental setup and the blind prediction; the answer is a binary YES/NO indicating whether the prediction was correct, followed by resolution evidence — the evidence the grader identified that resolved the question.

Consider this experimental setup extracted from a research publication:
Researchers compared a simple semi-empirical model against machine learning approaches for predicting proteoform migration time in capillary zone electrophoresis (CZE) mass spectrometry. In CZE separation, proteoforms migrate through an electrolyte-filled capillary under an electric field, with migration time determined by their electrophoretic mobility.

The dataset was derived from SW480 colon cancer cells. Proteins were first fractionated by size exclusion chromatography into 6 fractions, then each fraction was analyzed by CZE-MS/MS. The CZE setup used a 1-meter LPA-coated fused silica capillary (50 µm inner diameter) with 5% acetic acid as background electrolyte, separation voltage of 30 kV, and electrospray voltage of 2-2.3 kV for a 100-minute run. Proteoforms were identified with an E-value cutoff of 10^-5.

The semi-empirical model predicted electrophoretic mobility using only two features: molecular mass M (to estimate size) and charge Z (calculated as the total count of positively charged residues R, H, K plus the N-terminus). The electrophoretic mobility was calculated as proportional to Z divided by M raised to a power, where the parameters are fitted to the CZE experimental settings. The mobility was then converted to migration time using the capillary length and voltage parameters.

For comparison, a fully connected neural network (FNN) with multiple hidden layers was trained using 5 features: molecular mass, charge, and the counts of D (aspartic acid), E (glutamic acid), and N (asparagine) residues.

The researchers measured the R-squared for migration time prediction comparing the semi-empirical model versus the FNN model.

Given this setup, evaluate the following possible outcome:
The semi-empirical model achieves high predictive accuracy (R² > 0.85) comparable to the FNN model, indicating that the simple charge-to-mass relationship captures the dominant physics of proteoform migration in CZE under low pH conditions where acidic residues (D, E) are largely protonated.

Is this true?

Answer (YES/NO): YES